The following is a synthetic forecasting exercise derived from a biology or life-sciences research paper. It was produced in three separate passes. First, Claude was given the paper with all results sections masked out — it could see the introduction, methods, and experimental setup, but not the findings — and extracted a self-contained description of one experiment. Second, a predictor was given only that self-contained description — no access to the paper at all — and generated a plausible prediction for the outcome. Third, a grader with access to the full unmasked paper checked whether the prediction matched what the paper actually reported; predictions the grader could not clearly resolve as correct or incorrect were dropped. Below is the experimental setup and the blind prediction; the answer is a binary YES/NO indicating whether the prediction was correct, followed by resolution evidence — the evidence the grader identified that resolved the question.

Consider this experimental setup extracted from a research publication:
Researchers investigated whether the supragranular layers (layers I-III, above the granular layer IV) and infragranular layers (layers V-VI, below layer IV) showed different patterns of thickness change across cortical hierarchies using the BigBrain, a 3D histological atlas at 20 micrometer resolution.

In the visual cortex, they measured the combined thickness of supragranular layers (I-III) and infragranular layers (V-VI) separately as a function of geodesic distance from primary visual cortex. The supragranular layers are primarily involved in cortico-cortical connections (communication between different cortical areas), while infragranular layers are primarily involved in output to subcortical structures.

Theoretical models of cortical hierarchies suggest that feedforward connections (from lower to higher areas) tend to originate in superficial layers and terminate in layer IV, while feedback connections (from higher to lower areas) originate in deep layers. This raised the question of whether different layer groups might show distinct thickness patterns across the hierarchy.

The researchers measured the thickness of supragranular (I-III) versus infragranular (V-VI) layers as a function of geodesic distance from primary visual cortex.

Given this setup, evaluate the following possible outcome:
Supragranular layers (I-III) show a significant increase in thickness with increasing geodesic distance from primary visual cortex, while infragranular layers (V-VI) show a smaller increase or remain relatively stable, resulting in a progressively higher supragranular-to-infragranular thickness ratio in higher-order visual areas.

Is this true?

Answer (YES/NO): NO